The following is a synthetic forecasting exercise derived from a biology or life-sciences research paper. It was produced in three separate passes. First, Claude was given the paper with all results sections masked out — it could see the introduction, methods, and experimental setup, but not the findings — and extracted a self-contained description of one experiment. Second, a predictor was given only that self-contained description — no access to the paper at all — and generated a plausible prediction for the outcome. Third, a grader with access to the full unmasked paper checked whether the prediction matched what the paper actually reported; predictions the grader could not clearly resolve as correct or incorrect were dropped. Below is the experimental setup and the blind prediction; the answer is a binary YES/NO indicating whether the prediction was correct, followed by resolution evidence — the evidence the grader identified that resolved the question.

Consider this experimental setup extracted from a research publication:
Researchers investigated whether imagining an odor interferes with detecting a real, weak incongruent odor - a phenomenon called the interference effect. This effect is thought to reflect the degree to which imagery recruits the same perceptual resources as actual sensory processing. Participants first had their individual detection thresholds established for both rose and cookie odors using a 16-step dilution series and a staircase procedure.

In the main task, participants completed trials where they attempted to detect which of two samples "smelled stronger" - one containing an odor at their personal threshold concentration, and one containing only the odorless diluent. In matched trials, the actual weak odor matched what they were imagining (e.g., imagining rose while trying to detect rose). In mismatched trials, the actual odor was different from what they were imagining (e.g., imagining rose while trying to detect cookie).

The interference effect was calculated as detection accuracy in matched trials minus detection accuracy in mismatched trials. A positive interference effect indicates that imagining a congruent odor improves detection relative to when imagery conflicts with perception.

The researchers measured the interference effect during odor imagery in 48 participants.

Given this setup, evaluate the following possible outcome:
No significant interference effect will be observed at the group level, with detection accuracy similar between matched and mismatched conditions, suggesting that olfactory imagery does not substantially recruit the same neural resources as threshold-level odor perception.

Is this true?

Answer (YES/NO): NO